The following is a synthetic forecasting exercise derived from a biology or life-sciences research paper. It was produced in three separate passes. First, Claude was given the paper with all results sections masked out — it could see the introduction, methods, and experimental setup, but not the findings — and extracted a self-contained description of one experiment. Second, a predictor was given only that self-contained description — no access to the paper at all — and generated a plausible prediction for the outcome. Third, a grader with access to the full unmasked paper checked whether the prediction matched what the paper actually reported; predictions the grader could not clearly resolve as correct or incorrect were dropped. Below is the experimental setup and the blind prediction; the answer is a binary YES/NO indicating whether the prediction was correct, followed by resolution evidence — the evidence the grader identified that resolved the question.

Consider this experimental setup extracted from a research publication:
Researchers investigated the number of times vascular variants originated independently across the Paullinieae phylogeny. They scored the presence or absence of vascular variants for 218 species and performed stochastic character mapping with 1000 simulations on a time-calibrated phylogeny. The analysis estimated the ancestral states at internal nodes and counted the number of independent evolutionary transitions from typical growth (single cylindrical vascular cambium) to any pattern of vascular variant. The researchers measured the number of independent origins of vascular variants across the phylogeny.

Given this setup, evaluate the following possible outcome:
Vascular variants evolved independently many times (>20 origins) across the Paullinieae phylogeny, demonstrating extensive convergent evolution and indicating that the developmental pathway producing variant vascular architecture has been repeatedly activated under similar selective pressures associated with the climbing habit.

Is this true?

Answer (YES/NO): YES